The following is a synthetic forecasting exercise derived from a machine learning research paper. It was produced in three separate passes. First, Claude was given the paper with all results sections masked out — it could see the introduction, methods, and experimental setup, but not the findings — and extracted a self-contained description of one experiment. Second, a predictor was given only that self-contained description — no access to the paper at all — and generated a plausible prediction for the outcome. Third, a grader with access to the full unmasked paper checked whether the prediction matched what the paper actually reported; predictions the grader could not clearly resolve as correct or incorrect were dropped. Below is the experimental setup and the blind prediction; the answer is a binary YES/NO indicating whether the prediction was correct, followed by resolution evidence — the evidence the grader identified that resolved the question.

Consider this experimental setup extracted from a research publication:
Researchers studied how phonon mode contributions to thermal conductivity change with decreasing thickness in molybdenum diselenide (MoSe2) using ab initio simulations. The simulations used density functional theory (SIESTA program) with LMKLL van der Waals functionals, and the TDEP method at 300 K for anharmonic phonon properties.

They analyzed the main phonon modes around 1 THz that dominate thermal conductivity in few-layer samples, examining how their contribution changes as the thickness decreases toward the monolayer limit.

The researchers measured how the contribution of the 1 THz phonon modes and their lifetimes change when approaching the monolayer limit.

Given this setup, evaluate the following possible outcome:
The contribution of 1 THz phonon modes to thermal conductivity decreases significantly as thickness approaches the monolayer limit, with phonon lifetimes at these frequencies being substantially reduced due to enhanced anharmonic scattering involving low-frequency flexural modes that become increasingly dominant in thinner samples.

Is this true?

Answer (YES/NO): NO